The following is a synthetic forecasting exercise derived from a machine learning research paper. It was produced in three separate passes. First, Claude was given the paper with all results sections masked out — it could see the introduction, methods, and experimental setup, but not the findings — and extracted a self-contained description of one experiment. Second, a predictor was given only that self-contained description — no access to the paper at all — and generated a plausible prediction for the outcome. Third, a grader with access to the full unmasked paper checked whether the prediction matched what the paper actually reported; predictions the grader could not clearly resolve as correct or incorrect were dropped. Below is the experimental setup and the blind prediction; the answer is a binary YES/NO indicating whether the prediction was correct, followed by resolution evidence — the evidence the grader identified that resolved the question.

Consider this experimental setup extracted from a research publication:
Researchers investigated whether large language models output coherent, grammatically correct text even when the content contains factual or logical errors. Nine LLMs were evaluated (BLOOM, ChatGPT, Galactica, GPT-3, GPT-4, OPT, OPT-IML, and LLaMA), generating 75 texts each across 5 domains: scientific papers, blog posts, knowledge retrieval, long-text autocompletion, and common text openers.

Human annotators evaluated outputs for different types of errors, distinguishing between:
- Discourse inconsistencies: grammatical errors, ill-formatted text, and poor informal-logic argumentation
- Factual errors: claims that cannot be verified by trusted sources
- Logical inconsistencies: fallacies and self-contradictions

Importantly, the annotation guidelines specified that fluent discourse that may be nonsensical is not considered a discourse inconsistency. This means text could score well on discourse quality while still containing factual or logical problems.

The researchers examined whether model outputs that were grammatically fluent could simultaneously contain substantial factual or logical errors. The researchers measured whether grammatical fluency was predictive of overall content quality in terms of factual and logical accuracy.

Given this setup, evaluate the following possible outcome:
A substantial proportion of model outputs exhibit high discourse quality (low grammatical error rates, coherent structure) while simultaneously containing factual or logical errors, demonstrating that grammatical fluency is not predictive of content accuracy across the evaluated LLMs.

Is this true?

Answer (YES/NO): YES